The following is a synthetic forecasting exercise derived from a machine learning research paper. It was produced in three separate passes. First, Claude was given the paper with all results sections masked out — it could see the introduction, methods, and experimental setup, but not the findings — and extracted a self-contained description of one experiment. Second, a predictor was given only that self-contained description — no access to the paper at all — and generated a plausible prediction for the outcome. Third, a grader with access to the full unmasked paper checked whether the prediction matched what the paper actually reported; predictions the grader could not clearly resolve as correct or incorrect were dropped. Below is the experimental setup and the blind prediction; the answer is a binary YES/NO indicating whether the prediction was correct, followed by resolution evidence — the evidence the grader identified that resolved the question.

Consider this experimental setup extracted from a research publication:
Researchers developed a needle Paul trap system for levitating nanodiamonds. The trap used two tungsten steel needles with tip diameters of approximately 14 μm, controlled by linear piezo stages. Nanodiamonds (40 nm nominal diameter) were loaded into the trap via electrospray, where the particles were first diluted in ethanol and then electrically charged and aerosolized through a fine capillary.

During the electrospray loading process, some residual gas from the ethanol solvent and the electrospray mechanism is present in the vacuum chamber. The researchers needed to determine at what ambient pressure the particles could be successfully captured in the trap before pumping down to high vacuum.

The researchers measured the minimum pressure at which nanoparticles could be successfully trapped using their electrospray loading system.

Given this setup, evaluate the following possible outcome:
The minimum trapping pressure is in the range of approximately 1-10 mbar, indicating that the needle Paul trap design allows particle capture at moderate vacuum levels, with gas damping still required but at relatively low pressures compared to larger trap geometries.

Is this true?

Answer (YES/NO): YES